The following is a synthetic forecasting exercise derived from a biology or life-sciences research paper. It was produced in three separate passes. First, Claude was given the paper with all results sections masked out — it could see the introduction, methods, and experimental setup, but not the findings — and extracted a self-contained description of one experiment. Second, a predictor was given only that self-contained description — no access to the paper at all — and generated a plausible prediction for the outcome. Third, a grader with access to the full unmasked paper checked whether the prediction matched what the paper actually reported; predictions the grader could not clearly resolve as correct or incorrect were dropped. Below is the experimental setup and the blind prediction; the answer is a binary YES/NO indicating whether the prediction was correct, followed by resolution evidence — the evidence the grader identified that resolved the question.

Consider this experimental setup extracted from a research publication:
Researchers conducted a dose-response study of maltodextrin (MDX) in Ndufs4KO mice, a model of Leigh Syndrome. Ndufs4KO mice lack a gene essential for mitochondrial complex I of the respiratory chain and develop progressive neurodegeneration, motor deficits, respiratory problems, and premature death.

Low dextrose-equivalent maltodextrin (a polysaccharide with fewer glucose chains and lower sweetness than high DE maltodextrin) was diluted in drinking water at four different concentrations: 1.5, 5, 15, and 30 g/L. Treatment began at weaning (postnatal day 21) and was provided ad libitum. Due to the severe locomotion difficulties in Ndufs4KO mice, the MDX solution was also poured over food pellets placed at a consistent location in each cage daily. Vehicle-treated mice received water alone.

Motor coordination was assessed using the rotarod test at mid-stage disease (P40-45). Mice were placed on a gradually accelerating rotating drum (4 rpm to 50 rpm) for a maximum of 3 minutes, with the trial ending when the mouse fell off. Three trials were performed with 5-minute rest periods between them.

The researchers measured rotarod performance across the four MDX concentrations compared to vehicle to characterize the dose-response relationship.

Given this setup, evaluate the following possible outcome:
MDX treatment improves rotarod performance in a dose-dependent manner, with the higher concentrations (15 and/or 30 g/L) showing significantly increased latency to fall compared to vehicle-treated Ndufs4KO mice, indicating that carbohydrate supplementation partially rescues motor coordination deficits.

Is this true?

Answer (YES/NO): NO